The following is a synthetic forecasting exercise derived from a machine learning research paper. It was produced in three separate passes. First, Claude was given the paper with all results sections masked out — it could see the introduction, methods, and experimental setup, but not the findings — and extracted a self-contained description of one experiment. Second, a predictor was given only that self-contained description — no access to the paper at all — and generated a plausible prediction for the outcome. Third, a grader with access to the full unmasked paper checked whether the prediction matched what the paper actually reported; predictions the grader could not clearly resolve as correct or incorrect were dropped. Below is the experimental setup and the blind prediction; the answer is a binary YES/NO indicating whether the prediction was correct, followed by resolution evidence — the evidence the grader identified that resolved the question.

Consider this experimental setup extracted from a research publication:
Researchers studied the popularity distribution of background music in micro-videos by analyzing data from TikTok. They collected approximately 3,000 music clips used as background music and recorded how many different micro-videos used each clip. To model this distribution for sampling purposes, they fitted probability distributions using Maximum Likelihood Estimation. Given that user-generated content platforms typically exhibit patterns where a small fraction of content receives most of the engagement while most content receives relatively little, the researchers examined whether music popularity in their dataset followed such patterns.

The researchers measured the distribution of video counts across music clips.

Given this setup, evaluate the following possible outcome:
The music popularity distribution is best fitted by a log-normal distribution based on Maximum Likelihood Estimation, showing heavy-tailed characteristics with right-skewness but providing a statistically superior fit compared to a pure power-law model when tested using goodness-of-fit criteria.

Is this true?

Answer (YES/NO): NO